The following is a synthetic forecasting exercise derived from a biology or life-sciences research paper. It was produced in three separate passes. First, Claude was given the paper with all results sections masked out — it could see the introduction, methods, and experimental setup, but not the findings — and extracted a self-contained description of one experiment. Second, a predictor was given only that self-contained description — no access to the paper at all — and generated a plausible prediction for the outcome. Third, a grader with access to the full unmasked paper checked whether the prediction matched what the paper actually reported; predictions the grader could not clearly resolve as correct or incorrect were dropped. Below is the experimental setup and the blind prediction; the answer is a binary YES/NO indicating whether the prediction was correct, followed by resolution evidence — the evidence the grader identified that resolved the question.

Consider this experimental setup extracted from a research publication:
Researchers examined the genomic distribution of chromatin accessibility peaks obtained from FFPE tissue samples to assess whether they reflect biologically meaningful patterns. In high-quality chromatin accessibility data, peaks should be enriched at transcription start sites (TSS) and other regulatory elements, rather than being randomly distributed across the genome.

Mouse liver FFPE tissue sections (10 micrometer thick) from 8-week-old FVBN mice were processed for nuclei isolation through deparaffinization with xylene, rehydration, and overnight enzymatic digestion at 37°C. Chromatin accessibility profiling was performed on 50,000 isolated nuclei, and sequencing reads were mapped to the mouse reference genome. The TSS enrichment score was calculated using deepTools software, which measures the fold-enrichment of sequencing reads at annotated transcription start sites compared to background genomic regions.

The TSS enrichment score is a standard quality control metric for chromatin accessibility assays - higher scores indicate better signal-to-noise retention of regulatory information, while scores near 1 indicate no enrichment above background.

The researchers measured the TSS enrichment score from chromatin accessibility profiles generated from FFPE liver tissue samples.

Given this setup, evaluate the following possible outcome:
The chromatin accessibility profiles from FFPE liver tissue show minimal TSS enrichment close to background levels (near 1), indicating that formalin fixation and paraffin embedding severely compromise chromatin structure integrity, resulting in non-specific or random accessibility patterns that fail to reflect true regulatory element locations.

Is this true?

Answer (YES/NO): NO